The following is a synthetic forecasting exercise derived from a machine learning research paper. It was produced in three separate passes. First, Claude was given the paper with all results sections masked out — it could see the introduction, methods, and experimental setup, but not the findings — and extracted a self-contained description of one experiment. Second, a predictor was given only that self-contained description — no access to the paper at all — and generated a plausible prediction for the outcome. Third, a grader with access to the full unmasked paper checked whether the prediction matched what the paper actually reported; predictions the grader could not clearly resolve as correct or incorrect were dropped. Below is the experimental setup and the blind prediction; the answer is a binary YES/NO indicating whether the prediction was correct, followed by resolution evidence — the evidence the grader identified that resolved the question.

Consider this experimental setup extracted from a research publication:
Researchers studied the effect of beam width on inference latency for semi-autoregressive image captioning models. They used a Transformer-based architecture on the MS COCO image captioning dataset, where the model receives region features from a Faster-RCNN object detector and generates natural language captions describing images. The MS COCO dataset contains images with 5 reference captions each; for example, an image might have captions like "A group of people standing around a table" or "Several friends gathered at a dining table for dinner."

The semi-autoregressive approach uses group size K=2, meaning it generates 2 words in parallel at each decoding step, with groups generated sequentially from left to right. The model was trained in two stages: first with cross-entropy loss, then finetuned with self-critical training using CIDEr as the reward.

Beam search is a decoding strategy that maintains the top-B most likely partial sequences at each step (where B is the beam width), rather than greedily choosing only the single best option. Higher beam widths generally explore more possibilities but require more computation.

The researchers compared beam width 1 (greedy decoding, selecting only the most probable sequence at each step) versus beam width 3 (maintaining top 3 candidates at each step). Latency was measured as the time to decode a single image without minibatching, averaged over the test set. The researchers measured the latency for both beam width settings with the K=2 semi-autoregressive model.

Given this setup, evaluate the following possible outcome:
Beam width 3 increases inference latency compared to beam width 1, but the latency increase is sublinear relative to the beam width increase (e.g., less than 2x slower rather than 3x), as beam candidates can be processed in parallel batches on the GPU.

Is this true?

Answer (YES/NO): NO